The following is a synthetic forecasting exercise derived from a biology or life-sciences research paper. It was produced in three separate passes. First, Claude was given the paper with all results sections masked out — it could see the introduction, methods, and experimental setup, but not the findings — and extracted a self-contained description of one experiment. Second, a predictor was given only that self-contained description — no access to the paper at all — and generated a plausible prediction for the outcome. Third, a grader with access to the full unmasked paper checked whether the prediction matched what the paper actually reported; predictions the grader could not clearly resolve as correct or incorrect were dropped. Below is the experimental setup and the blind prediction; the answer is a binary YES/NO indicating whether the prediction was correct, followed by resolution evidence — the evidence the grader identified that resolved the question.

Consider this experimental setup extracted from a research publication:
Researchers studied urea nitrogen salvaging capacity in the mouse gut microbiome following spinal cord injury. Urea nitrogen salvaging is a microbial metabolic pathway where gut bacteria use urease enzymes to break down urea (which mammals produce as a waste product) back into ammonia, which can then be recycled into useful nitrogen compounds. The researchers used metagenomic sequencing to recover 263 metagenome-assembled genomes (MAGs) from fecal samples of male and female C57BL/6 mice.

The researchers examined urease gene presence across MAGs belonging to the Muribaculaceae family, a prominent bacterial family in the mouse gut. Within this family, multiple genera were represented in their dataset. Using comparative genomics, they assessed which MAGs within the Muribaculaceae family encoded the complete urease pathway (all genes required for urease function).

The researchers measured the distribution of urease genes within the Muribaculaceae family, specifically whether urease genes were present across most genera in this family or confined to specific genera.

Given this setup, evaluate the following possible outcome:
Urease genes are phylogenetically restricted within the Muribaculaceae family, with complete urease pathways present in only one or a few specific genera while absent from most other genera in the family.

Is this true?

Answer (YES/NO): YES